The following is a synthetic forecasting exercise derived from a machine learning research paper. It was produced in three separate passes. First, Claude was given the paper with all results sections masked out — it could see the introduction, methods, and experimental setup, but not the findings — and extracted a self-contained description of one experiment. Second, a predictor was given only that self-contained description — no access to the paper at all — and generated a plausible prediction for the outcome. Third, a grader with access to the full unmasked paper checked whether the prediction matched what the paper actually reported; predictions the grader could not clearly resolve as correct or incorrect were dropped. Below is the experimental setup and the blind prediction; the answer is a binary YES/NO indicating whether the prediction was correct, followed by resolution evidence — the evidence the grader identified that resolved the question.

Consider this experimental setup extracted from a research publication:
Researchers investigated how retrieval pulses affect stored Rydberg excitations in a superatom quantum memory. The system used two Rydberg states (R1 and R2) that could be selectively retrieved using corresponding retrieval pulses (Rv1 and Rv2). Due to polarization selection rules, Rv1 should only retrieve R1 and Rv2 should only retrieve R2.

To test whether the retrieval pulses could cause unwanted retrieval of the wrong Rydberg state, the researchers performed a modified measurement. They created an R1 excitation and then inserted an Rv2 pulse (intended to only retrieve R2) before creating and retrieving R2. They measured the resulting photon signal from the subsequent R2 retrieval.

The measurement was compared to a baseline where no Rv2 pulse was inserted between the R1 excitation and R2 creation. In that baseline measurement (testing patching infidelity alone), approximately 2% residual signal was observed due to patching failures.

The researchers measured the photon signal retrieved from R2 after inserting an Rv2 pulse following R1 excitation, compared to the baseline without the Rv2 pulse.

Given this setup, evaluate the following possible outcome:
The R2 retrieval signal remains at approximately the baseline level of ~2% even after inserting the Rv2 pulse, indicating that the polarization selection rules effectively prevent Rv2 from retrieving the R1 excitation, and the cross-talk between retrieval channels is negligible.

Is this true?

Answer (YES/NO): NO